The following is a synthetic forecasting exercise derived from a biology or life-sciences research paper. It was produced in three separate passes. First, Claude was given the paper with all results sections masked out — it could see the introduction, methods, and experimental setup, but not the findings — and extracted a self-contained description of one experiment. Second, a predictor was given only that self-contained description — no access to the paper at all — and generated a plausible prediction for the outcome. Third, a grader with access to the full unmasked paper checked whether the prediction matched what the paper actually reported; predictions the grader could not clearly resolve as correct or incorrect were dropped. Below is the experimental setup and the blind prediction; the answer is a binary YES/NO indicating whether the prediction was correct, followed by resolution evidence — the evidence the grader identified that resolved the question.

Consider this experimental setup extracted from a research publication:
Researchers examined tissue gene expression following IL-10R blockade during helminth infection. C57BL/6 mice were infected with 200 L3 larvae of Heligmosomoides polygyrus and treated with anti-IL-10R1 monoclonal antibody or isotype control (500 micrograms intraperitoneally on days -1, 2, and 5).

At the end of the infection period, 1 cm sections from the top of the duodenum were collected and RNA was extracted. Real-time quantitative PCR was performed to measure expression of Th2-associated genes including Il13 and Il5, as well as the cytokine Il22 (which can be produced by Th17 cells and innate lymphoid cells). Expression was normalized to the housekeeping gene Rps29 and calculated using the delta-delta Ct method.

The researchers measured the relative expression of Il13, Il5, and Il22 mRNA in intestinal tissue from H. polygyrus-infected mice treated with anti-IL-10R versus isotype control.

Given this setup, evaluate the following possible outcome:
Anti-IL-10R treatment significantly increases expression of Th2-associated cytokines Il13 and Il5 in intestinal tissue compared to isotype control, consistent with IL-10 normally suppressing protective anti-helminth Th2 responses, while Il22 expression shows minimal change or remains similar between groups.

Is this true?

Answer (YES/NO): NO